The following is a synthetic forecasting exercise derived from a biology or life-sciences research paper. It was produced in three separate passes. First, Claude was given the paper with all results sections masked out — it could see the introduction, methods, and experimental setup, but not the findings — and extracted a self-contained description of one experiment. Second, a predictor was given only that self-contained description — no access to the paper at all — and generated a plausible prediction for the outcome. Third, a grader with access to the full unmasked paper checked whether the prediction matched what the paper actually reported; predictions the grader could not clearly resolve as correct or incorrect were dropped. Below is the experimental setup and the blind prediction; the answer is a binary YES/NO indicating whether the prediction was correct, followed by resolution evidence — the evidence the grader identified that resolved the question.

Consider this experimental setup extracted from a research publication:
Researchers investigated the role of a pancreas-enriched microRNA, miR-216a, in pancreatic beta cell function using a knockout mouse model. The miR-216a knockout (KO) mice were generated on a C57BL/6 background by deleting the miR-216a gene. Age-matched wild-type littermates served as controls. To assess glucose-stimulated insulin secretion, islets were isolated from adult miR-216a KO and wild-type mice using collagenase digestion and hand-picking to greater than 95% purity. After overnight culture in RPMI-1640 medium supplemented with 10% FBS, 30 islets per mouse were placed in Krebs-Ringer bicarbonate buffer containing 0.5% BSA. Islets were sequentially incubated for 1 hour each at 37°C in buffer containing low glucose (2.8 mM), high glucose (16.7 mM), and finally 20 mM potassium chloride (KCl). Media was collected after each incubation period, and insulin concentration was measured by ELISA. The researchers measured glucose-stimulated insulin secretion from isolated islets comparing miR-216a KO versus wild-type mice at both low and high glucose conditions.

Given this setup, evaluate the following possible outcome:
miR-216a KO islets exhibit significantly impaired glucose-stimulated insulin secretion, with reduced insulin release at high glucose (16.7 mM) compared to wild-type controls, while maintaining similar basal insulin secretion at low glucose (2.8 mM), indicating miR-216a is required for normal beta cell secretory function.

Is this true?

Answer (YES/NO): NO